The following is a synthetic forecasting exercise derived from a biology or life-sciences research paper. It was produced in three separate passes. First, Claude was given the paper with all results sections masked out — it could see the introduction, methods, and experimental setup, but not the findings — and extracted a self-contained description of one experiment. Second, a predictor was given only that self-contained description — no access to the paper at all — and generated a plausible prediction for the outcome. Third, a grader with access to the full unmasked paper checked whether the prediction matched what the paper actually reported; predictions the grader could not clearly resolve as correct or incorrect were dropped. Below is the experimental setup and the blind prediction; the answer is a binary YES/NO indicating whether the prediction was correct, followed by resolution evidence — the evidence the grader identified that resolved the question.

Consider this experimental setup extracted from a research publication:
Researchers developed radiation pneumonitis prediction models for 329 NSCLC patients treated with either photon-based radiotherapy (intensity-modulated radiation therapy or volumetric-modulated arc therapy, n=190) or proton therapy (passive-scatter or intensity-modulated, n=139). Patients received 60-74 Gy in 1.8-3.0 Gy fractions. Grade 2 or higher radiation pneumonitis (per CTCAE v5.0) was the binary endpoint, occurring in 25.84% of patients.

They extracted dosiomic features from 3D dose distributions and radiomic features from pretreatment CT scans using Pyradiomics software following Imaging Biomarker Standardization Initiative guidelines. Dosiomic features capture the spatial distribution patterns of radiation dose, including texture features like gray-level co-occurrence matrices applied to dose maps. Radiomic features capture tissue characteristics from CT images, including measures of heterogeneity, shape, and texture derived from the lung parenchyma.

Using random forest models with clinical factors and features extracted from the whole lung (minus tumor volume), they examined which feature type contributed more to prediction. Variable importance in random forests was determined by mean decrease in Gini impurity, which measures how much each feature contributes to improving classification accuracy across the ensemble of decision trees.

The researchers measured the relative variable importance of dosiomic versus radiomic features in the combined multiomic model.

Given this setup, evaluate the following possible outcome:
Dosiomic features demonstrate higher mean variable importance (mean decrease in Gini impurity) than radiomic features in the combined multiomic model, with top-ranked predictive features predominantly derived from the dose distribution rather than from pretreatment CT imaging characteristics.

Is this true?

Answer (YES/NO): YES